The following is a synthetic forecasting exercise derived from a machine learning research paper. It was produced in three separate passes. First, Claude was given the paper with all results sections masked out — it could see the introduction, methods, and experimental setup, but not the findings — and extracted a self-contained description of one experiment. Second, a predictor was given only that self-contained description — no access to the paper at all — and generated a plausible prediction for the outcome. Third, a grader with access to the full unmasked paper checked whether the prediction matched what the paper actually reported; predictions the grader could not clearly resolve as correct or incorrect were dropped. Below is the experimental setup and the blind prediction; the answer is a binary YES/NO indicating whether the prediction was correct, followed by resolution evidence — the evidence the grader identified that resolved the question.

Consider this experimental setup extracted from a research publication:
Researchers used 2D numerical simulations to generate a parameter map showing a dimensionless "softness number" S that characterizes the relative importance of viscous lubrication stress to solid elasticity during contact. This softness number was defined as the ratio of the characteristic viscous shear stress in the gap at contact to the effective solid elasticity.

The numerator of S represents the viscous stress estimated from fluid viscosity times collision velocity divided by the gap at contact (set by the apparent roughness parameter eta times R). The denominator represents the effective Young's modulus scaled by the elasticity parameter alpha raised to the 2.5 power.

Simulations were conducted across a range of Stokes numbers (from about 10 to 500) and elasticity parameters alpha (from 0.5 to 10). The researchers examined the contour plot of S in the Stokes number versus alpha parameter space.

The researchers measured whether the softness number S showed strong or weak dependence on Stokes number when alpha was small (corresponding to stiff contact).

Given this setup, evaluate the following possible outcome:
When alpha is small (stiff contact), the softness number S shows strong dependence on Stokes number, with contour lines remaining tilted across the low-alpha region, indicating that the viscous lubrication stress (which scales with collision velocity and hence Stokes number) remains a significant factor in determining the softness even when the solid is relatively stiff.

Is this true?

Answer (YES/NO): NO